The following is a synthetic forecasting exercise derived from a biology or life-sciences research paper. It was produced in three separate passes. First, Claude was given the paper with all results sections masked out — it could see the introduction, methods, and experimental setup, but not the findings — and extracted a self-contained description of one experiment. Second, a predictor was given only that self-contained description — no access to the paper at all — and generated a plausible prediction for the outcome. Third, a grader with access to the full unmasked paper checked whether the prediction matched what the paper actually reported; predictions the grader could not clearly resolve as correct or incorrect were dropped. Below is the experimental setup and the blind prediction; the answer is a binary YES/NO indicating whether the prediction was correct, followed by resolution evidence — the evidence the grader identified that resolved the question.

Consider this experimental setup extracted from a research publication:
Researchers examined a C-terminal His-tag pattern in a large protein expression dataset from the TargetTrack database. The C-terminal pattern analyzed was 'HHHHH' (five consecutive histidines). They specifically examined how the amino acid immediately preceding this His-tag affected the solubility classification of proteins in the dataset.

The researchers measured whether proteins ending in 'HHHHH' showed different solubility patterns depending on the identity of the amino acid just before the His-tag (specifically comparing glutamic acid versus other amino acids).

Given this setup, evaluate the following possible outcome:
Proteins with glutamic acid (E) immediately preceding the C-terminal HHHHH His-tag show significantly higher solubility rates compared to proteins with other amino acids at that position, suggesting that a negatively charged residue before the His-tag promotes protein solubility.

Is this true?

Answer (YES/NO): NO